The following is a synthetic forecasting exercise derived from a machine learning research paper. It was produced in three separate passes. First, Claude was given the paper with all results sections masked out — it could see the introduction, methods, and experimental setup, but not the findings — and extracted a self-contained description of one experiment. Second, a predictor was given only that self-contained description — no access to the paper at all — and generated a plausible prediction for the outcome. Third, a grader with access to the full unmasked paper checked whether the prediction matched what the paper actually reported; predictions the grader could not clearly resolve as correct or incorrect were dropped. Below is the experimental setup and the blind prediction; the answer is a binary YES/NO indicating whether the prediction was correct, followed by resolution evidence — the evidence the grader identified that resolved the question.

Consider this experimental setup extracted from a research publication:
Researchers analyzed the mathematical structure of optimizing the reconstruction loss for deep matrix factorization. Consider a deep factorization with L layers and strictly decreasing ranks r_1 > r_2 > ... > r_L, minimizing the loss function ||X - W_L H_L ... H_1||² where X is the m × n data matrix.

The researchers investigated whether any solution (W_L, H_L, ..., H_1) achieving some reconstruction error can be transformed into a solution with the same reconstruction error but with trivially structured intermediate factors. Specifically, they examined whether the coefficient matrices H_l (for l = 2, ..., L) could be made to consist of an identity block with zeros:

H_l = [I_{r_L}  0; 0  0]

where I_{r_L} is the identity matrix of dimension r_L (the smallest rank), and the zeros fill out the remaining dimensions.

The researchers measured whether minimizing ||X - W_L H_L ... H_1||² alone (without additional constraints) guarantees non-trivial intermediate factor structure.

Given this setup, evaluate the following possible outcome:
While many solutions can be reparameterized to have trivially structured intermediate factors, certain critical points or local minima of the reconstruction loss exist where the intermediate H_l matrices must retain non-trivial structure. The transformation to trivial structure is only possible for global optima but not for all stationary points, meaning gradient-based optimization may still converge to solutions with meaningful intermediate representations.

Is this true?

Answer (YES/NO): NO